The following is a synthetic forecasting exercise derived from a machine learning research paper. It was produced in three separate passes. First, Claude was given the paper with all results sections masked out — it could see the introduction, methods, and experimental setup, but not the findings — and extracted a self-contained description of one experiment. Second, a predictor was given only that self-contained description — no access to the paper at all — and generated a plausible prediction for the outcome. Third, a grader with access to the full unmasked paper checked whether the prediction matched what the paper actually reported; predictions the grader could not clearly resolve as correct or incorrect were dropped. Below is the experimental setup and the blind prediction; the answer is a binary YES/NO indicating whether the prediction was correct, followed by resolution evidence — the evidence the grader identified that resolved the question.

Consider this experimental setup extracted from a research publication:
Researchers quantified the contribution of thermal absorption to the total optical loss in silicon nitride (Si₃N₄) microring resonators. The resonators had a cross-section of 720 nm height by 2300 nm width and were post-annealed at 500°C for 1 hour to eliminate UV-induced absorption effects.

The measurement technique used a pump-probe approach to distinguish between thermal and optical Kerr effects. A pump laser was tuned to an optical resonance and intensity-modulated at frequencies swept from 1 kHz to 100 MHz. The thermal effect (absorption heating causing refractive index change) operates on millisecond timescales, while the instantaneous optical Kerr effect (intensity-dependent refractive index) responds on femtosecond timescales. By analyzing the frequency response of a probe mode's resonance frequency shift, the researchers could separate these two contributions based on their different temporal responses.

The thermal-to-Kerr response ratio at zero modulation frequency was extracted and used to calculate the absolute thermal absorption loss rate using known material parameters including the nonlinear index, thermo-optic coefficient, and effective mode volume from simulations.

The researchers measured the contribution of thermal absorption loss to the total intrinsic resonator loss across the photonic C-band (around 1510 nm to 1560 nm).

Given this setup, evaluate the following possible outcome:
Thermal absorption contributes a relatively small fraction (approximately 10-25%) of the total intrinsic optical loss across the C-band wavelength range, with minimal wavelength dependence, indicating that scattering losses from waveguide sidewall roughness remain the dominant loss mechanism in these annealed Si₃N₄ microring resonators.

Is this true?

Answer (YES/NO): NO